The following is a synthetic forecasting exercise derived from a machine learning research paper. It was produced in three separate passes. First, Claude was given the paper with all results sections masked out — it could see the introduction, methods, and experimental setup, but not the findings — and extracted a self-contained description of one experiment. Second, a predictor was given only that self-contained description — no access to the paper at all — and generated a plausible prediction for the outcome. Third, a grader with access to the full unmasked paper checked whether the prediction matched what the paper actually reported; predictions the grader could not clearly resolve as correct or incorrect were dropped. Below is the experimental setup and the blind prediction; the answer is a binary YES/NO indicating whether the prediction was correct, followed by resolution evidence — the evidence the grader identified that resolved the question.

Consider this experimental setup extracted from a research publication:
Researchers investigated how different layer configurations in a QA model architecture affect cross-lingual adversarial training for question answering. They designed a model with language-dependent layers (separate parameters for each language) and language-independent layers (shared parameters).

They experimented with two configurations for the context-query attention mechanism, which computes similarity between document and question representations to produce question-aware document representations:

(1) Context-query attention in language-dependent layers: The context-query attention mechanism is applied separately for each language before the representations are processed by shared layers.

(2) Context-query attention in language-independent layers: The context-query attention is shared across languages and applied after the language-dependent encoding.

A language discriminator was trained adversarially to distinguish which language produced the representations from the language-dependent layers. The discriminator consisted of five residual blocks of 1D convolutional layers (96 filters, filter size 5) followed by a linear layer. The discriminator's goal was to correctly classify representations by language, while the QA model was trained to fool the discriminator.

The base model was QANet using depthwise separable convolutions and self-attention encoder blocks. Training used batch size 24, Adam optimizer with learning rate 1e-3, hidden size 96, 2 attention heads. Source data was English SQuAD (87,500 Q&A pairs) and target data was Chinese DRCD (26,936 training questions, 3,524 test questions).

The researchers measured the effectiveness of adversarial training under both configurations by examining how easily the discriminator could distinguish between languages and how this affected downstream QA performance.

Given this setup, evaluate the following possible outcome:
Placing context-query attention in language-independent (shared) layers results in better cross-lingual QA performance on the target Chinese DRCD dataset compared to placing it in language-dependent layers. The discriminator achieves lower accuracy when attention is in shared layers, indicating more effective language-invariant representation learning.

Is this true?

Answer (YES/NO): YES